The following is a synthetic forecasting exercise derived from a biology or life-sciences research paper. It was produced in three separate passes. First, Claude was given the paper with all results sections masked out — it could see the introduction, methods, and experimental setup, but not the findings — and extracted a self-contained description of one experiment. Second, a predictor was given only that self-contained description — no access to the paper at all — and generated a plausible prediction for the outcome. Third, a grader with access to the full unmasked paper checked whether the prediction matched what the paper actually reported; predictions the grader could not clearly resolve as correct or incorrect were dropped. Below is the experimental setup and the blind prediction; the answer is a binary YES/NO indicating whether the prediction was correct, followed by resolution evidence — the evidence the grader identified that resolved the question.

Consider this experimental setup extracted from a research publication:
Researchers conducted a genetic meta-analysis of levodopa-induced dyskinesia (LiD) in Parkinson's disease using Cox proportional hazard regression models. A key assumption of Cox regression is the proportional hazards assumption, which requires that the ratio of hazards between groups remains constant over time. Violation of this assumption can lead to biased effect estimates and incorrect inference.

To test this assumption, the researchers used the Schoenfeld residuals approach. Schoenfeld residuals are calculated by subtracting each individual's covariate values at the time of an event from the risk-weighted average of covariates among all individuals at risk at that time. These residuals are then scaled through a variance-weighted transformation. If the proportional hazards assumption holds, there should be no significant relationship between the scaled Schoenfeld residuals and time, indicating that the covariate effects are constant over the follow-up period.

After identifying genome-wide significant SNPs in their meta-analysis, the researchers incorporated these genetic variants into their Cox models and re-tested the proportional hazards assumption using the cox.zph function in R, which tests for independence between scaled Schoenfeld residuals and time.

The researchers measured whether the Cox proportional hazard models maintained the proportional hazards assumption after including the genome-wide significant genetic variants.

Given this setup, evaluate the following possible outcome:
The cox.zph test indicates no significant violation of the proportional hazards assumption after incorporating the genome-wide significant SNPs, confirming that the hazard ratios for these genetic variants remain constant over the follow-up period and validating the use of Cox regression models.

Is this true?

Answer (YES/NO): YES